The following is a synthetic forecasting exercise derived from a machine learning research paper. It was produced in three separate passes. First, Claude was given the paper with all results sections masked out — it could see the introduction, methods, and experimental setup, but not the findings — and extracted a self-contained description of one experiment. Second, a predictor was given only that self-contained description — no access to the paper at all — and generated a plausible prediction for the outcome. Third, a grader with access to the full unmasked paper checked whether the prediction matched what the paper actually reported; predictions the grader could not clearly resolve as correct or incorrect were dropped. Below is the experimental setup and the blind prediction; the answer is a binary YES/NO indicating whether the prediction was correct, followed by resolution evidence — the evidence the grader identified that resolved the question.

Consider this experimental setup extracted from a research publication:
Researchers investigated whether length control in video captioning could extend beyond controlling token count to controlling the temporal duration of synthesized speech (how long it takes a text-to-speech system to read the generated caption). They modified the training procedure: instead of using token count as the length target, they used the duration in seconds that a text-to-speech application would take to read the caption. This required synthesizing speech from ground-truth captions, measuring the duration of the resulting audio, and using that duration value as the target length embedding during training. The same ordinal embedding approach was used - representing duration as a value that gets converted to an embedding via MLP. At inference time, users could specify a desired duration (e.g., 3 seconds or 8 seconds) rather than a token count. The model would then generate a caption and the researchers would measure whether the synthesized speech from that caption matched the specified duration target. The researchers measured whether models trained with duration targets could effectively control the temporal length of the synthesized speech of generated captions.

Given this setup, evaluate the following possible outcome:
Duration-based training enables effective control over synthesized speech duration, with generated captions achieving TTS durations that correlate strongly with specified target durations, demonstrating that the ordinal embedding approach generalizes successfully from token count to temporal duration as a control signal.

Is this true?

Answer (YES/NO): YES